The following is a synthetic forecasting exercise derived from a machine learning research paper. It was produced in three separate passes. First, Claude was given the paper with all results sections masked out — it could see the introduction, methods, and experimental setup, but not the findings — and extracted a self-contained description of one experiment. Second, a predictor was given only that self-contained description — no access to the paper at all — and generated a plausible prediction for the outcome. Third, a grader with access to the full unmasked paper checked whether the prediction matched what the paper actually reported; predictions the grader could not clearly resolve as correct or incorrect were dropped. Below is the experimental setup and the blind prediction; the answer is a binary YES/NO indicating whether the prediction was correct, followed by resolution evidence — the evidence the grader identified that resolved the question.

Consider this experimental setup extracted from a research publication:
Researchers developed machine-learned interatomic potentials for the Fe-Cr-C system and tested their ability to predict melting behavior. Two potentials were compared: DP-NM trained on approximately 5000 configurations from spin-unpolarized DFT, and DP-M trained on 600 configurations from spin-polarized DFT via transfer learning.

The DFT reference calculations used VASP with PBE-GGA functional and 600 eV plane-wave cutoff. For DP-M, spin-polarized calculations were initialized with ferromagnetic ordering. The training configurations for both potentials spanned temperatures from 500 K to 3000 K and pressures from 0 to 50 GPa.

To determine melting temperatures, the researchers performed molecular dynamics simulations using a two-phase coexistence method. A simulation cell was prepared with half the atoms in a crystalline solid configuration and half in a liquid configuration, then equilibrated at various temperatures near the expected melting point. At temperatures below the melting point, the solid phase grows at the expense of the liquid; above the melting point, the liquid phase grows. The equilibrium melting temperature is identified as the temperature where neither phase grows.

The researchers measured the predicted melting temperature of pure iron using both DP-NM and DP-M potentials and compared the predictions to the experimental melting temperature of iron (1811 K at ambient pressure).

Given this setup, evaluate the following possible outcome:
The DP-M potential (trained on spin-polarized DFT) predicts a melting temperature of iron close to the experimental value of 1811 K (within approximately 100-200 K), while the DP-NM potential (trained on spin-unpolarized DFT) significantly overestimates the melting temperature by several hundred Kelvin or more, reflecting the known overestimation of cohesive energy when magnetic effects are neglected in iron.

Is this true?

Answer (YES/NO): NO